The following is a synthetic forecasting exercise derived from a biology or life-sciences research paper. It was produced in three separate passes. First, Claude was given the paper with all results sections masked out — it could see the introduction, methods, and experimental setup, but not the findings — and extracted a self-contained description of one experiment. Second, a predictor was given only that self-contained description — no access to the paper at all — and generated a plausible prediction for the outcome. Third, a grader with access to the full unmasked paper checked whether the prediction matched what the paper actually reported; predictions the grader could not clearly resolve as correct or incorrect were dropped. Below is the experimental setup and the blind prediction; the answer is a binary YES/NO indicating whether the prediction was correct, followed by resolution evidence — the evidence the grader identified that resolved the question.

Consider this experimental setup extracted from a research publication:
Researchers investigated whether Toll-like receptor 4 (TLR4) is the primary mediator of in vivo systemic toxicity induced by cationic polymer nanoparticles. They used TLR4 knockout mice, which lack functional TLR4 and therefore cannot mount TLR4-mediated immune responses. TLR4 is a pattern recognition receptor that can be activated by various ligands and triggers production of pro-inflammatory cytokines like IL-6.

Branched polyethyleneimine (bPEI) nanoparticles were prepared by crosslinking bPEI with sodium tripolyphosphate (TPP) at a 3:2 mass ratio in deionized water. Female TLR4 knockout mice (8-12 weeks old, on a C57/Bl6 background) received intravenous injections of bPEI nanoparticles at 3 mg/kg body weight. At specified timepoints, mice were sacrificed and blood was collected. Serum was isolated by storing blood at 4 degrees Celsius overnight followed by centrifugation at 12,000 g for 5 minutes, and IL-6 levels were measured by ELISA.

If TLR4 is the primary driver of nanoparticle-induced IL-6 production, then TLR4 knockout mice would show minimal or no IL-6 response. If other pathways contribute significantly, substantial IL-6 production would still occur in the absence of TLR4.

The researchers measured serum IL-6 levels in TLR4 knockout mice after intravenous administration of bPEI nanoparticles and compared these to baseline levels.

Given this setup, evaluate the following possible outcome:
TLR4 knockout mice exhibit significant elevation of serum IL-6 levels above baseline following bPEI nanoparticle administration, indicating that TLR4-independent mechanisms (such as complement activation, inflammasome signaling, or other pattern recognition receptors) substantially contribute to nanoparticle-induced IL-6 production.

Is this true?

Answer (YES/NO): NO